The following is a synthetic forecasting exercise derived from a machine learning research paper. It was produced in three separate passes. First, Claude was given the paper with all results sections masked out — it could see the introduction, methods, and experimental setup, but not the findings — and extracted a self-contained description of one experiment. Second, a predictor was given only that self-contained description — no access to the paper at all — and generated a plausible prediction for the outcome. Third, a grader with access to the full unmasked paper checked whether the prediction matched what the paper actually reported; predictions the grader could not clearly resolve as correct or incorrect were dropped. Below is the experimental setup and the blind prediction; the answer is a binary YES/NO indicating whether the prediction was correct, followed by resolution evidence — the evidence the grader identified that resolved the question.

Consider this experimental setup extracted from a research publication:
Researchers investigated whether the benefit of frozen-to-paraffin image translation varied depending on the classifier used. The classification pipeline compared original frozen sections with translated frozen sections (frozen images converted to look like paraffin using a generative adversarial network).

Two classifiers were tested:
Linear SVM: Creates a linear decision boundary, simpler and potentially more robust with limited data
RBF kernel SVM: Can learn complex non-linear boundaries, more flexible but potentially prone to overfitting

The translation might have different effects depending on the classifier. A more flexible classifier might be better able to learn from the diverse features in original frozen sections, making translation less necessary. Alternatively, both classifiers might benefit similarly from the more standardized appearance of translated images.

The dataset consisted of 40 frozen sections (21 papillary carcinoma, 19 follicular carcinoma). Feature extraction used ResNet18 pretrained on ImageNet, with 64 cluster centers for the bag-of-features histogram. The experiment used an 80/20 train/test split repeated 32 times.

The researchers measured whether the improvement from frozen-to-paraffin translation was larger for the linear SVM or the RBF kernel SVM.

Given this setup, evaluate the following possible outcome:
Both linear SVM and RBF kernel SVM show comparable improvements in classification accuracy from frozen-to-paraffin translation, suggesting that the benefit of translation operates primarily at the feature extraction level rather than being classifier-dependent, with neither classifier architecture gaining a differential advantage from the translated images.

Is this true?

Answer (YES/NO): NO